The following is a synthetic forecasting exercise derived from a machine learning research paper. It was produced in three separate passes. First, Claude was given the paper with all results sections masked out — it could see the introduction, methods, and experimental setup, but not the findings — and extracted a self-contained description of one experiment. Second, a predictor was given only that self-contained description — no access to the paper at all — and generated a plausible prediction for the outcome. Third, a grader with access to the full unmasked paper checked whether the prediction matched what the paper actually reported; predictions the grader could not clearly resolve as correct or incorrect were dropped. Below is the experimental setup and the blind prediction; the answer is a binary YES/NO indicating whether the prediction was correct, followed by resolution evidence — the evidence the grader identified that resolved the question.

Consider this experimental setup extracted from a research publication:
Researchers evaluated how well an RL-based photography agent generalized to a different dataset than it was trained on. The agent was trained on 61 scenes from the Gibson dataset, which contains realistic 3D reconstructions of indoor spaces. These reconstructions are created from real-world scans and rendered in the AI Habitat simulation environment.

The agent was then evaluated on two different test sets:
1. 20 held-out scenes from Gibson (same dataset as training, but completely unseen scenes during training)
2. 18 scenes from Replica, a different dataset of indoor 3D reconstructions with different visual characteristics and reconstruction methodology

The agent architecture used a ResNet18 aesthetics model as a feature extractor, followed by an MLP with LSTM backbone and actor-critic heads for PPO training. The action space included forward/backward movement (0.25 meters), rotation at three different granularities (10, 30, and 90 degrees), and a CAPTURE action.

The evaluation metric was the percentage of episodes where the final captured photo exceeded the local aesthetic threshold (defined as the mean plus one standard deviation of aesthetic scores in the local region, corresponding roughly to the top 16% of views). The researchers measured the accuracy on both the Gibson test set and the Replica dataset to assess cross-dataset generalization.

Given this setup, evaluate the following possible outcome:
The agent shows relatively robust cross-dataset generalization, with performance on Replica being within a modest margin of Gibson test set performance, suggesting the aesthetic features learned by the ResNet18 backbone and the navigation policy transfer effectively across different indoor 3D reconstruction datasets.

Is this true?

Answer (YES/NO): YES